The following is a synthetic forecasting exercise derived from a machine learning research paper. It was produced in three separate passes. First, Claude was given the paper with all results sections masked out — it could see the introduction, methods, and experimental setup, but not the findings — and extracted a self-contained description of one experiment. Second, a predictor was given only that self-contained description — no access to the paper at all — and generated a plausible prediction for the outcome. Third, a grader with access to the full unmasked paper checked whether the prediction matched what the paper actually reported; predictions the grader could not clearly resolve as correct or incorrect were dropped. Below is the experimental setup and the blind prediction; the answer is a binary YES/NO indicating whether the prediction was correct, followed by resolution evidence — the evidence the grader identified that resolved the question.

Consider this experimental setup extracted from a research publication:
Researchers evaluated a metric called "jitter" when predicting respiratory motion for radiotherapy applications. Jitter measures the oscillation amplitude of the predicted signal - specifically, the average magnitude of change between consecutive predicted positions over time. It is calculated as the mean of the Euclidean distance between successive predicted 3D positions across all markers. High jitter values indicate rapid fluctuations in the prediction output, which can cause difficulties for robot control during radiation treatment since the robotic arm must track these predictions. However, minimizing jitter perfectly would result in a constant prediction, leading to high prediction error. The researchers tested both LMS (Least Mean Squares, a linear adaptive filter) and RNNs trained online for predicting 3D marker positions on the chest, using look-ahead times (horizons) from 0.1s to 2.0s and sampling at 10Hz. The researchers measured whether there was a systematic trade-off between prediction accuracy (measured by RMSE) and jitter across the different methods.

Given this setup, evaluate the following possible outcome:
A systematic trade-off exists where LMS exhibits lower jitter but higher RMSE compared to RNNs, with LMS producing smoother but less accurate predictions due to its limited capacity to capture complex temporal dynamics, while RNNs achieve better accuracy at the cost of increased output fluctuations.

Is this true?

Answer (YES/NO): NO